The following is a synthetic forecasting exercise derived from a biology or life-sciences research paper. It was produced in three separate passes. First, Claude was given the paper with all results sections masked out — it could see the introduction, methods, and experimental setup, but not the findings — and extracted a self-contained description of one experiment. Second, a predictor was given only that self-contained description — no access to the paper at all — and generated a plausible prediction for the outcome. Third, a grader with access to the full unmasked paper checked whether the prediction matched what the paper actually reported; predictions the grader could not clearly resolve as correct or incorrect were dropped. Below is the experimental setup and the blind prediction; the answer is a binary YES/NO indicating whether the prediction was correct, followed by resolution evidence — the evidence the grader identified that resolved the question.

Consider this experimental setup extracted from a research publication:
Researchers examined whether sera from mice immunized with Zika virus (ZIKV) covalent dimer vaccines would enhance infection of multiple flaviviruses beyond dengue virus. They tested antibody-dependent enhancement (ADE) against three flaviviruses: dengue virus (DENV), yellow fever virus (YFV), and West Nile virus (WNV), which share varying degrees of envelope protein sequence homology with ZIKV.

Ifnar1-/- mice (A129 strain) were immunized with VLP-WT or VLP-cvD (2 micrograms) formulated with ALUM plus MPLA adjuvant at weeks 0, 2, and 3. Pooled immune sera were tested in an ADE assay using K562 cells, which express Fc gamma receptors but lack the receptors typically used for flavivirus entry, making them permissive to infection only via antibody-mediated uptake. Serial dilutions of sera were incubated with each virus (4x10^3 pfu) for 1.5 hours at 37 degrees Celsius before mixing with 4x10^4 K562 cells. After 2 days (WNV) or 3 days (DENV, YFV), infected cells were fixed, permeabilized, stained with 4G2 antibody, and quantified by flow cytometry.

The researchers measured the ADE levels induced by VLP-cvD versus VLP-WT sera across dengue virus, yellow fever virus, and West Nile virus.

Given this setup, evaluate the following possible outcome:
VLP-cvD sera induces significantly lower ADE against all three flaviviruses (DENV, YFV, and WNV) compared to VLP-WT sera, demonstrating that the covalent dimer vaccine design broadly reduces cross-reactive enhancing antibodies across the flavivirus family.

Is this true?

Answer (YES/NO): YES